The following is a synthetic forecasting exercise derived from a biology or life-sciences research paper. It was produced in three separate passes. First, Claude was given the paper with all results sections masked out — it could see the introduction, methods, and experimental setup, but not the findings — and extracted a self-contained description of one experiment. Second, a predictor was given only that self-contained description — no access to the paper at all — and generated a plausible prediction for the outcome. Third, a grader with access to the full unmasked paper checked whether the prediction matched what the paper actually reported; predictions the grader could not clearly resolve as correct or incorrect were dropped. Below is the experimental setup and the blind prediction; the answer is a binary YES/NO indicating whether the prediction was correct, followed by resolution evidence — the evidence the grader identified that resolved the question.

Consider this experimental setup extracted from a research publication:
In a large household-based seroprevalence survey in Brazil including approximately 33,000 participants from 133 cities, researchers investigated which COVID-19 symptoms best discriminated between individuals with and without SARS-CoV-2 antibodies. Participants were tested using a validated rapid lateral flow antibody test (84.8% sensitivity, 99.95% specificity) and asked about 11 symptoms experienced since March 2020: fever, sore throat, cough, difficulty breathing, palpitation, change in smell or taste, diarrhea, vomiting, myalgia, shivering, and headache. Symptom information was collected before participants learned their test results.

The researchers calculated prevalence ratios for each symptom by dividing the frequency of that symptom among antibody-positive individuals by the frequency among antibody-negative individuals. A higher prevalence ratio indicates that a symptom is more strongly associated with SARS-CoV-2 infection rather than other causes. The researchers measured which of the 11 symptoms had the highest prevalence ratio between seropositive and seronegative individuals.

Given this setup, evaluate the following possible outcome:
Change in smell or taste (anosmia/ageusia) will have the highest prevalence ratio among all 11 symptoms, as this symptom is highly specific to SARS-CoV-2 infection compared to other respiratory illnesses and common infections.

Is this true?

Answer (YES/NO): YES